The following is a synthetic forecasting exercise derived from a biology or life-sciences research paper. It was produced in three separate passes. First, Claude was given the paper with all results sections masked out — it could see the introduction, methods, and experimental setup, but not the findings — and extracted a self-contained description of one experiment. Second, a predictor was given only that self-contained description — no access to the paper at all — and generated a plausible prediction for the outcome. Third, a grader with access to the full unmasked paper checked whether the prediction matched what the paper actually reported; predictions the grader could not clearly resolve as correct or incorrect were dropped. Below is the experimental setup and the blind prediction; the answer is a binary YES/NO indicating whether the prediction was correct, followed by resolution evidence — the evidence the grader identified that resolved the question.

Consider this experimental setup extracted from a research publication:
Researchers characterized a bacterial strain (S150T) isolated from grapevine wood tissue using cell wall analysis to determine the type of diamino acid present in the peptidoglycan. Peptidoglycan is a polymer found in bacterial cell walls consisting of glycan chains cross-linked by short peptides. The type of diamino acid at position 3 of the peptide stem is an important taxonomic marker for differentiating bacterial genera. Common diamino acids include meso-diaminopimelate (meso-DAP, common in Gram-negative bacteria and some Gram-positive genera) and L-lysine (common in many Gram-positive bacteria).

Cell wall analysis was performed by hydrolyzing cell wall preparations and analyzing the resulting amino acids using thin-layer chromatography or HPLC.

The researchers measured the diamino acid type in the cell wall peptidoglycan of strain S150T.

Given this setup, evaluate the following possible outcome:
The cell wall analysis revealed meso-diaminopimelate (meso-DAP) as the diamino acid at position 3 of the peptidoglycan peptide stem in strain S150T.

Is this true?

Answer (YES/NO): YES